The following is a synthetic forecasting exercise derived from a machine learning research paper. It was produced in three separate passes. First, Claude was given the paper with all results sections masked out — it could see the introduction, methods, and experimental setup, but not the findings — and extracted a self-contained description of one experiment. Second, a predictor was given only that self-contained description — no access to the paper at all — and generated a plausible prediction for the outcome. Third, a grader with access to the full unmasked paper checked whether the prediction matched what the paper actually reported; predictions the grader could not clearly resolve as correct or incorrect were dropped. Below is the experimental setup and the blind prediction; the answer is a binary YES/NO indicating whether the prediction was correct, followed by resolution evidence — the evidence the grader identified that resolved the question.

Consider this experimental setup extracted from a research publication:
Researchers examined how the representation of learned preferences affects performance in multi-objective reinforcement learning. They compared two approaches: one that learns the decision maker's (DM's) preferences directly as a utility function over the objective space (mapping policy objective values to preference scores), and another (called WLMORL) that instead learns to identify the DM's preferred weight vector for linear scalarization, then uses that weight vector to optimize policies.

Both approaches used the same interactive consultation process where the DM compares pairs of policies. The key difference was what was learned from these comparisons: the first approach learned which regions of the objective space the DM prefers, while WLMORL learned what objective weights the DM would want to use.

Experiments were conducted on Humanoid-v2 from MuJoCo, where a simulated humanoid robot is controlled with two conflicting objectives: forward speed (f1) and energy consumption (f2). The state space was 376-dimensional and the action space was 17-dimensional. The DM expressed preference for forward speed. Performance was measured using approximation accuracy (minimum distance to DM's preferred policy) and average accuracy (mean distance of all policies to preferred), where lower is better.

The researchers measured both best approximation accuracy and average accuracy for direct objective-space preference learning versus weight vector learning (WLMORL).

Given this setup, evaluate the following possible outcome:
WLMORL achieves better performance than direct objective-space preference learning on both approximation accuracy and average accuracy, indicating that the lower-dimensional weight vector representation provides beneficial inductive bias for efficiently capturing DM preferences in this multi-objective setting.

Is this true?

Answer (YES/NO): NO